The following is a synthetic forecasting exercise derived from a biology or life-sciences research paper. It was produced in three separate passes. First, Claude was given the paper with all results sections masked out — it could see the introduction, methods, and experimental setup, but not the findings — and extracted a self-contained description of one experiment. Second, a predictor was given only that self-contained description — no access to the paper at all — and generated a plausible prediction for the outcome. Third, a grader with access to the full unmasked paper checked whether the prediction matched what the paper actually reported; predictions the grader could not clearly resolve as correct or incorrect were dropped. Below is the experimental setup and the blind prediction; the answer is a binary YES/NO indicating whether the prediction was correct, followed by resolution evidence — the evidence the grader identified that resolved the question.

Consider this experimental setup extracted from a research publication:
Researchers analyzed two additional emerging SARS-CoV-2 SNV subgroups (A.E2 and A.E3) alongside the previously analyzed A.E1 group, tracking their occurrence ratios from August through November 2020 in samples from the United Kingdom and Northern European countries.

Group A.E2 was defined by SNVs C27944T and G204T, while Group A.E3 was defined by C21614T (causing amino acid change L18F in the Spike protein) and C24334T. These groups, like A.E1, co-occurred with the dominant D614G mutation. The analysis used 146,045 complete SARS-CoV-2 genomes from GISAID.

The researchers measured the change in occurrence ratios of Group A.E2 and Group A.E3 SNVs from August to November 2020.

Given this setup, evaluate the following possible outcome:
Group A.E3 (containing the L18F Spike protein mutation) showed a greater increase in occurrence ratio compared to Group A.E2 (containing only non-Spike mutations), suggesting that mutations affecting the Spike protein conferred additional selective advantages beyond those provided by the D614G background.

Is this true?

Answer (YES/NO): NO